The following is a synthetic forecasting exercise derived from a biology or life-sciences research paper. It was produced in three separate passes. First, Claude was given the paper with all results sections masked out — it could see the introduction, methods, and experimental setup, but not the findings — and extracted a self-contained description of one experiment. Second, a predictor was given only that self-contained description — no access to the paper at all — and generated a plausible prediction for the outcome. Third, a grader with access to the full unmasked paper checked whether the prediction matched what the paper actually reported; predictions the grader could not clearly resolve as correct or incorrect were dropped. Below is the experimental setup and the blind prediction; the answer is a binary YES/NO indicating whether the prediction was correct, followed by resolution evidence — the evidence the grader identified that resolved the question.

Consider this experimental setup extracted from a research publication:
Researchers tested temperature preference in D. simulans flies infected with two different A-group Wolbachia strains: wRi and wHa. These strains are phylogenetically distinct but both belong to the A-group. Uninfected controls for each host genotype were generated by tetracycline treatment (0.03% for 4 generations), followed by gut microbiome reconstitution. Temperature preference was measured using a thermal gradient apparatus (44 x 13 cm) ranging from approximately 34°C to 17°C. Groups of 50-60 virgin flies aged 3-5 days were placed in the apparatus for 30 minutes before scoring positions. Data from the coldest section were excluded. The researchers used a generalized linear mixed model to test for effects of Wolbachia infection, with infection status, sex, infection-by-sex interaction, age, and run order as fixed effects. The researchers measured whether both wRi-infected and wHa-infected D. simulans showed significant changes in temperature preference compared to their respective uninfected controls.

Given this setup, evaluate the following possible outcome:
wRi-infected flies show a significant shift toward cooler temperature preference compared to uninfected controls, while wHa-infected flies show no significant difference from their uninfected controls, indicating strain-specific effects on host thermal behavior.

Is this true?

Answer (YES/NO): NO